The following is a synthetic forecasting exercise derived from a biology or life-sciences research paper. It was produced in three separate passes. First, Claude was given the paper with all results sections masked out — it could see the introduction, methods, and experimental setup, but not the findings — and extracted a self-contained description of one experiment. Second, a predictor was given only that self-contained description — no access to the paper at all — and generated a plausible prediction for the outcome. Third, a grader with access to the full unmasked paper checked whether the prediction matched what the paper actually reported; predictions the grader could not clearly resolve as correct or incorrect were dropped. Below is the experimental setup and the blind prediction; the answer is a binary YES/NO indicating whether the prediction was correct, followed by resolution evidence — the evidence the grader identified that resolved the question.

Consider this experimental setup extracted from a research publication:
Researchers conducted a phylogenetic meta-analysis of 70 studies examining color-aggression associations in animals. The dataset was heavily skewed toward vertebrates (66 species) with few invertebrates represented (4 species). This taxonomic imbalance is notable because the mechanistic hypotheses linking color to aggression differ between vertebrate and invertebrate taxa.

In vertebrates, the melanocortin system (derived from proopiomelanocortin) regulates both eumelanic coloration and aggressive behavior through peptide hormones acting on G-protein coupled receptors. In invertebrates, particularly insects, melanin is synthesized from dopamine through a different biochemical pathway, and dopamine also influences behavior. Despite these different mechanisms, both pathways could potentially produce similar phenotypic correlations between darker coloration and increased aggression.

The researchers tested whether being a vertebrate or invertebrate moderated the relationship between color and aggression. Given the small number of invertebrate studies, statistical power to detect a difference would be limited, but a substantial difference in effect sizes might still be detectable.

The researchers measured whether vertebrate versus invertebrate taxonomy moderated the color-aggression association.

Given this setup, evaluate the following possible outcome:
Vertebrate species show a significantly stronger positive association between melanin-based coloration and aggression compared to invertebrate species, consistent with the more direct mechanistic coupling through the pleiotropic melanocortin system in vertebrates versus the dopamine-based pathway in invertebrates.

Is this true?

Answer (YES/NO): NO